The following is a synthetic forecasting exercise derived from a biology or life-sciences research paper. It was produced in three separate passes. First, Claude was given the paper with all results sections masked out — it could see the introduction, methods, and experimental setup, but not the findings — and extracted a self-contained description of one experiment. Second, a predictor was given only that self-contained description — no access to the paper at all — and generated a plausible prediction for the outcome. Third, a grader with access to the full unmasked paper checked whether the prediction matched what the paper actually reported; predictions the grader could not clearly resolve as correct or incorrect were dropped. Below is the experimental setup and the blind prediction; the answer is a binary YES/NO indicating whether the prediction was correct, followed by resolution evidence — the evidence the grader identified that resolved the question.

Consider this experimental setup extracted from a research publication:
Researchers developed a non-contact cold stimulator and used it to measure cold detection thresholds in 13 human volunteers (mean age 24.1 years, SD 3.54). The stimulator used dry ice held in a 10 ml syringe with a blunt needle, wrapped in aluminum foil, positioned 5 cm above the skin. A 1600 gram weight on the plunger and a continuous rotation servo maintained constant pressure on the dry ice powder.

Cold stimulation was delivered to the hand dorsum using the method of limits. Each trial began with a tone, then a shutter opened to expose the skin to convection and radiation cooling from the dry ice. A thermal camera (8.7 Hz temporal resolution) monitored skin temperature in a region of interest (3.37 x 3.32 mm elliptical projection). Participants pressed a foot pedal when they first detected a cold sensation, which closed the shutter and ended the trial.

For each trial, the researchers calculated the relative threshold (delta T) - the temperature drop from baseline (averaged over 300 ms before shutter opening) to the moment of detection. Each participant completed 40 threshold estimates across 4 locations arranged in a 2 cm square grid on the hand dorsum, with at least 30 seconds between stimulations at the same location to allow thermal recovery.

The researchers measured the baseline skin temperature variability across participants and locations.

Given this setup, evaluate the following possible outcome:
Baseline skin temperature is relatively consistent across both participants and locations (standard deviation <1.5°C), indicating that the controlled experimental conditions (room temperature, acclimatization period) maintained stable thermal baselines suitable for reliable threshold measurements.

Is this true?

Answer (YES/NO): NO